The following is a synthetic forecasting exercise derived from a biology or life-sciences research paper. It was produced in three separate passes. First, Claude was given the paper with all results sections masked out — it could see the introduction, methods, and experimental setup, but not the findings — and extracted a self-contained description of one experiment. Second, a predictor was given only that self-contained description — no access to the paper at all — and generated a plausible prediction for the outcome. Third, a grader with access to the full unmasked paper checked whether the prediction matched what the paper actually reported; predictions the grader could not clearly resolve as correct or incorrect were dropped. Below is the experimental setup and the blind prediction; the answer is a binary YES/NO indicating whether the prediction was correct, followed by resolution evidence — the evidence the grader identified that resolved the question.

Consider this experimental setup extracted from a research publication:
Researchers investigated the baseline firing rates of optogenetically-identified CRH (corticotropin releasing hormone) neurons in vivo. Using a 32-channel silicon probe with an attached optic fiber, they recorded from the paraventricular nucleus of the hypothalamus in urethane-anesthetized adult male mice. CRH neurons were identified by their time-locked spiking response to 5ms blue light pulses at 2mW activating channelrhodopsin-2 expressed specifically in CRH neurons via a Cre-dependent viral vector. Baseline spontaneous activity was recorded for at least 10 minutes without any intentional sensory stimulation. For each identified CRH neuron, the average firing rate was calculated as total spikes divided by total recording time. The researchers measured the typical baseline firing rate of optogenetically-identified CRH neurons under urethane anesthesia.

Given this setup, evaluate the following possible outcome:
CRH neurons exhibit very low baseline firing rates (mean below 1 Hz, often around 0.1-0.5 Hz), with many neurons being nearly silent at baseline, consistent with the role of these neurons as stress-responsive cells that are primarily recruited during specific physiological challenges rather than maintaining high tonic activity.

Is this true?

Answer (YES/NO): NO